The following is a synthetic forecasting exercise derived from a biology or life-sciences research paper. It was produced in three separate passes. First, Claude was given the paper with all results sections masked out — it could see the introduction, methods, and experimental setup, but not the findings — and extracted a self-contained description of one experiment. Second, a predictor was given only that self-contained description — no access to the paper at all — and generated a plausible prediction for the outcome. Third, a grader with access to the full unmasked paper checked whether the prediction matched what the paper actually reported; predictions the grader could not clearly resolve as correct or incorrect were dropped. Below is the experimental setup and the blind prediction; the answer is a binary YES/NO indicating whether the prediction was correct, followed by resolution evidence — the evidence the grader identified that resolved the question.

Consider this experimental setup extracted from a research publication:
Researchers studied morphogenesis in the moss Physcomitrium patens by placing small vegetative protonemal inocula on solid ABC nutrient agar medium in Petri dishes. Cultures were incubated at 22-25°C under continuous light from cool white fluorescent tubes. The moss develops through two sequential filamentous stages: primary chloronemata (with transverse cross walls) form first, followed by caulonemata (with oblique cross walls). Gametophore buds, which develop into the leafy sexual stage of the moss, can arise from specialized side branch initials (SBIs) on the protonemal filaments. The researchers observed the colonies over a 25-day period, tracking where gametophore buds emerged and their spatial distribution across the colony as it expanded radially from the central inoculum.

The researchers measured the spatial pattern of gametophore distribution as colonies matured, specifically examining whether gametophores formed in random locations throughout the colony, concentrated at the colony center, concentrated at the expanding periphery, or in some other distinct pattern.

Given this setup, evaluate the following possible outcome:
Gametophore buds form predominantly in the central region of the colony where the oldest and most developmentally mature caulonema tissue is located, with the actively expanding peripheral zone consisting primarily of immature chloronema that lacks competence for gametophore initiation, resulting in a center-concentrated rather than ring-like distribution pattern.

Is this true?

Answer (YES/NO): NO